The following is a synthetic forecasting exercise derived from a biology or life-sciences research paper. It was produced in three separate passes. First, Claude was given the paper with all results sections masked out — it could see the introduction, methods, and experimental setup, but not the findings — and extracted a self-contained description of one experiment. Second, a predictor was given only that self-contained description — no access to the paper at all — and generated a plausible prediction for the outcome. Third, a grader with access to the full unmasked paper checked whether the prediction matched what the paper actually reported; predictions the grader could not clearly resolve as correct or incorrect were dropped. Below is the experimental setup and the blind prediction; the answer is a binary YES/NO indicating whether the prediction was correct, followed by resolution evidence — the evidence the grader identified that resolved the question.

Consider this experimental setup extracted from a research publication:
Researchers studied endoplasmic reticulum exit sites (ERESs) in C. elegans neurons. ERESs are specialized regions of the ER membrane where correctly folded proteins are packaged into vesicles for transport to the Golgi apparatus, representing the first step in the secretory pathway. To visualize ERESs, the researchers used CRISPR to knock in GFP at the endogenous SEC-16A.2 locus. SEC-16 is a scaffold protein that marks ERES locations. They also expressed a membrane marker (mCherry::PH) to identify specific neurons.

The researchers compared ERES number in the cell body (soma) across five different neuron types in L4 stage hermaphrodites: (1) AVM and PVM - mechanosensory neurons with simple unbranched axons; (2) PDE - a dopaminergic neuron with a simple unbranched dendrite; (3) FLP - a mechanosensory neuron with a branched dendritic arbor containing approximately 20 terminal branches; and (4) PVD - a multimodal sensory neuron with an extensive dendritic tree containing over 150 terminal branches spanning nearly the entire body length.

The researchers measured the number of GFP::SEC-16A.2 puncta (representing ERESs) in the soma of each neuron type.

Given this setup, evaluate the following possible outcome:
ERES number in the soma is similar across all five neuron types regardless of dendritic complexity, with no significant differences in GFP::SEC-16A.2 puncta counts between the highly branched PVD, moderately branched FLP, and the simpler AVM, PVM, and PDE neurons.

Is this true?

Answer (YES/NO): NO